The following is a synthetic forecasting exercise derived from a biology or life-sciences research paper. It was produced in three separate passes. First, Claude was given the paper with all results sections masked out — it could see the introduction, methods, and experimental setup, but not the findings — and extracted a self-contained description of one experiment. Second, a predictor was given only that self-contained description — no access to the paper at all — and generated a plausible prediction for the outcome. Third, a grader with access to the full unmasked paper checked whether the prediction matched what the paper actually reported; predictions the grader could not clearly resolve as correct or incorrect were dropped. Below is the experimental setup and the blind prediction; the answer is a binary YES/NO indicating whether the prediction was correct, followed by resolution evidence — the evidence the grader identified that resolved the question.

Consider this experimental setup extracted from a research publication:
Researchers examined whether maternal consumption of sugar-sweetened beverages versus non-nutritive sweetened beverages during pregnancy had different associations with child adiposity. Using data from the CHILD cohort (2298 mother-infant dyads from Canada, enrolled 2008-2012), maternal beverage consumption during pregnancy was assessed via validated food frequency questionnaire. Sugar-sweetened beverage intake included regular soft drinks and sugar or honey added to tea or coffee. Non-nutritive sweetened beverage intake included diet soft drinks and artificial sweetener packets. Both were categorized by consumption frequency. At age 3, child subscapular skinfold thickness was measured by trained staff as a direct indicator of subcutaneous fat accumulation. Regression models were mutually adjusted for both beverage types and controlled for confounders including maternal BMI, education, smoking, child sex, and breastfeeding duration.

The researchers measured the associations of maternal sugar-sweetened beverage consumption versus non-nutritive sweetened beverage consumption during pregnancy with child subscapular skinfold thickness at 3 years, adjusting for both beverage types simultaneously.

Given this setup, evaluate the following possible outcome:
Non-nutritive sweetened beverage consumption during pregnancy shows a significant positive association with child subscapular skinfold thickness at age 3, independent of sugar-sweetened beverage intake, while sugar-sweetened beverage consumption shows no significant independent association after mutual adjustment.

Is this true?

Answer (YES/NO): NO